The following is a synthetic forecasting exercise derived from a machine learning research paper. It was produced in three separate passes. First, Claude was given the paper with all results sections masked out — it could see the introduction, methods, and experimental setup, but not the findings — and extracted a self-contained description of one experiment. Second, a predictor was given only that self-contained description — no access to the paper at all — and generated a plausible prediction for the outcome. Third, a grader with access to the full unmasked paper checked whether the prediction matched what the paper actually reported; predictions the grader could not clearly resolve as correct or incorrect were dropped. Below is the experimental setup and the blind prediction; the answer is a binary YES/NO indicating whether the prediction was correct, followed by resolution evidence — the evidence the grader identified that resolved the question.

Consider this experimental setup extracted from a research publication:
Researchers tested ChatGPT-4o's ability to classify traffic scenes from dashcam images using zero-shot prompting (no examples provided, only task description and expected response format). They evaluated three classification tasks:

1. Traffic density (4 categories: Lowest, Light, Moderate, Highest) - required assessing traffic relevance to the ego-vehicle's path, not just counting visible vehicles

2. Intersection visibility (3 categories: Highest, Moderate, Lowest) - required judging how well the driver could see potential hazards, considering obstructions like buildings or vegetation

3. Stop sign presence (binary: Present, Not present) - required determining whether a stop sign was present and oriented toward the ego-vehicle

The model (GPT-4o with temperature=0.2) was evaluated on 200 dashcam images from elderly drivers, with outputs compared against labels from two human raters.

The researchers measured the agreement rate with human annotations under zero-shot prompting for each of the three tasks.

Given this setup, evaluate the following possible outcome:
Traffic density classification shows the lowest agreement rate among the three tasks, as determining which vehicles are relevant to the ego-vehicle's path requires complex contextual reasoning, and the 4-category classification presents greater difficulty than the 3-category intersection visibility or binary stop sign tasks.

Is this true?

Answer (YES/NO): NO